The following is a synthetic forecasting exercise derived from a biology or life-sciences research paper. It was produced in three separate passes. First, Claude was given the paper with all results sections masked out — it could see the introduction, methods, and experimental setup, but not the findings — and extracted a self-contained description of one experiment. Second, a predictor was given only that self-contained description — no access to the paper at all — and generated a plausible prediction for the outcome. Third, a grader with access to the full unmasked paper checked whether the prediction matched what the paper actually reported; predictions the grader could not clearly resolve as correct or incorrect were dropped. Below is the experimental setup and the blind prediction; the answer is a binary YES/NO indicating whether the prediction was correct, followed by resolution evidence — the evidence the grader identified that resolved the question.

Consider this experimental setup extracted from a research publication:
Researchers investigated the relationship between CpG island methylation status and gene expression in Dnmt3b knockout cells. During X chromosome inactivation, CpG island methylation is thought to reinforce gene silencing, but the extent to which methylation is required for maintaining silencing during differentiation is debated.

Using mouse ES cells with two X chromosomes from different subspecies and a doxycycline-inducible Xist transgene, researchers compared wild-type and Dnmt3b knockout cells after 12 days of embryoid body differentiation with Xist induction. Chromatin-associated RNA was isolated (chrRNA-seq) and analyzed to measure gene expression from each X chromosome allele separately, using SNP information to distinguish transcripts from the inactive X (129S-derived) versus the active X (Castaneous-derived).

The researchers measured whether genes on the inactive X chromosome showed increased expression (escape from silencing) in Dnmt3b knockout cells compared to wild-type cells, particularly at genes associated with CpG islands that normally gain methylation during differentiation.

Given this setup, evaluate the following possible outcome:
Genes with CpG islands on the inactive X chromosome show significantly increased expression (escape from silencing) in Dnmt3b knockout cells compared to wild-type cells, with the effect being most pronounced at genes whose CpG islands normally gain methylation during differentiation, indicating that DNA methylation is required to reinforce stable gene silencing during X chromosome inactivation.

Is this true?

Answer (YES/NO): NO